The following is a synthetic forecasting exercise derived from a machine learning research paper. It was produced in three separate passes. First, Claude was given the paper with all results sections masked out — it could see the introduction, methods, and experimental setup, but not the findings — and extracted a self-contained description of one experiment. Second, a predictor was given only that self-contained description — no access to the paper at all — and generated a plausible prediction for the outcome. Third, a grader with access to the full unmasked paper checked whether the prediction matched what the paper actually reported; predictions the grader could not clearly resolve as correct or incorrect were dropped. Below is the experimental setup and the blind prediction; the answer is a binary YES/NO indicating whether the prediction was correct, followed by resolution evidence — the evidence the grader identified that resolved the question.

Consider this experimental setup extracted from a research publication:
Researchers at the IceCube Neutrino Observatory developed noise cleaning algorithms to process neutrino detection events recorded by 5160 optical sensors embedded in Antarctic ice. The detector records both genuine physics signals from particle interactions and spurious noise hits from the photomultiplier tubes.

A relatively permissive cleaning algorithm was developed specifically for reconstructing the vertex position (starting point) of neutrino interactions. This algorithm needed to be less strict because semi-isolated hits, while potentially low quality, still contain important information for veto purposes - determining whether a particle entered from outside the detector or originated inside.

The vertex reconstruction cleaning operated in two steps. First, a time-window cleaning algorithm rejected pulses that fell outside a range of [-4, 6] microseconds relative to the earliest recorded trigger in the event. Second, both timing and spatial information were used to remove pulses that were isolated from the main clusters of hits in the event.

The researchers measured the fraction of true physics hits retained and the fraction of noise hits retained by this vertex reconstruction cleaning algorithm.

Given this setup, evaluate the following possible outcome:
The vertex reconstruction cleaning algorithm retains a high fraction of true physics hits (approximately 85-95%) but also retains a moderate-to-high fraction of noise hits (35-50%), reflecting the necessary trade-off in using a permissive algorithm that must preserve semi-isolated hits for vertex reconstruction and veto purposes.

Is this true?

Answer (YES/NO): NO